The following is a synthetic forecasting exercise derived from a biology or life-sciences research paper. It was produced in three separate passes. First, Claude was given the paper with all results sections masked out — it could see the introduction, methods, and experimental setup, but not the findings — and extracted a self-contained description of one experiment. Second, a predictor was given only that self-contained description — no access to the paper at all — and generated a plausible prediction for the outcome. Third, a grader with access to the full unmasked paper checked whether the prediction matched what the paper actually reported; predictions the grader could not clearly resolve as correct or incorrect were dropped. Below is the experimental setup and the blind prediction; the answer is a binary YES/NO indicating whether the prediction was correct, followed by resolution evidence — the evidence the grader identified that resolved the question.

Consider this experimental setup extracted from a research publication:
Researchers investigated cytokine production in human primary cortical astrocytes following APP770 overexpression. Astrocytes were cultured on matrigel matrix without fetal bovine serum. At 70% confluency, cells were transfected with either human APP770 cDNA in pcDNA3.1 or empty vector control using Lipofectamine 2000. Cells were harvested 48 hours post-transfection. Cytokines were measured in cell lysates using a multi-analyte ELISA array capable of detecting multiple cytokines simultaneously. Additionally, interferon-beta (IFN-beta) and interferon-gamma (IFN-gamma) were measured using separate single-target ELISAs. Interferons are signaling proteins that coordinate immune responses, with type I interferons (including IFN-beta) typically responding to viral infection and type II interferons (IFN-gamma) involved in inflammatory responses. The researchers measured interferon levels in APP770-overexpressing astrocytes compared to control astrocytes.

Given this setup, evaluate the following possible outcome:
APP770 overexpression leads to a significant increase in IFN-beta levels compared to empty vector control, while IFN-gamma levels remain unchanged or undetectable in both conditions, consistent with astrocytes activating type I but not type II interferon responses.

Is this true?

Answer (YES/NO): NO